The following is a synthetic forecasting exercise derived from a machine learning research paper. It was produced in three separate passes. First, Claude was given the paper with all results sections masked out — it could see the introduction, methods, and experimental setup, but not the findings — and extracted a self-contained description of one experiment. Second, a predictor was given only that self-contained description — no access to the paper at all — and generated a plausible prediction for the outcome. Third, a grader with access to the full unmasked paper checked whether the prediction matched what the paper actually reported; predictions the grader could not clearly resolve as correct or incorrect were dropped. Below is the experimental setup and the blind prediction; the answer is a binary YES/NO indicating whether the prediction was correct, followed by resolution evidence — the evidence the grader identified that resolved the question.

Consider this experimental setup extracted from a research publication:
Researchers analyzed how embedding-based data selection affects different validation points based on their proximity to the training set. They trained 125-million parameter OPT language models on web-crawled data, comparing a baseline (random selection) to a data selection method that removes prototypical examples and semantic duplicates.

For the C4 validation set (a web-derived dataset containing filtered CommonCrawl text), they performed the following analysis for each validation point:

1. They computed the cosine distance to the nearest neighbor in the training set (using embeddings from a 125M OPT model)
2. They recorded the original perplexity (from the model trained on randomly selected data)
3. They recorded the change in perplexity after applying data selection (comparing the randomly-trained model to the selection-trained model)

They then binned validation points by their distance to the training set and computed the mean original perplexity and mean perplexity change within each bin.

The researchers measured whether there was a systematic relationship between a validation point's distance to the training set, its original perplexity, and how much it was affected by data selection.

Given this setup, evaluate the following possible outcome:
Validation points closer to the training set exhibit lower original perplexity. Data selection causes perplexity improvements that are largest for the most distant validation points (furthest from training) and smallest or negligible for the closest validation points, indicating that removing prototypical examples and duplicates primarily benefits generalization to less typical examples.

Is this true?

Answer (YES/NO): NO